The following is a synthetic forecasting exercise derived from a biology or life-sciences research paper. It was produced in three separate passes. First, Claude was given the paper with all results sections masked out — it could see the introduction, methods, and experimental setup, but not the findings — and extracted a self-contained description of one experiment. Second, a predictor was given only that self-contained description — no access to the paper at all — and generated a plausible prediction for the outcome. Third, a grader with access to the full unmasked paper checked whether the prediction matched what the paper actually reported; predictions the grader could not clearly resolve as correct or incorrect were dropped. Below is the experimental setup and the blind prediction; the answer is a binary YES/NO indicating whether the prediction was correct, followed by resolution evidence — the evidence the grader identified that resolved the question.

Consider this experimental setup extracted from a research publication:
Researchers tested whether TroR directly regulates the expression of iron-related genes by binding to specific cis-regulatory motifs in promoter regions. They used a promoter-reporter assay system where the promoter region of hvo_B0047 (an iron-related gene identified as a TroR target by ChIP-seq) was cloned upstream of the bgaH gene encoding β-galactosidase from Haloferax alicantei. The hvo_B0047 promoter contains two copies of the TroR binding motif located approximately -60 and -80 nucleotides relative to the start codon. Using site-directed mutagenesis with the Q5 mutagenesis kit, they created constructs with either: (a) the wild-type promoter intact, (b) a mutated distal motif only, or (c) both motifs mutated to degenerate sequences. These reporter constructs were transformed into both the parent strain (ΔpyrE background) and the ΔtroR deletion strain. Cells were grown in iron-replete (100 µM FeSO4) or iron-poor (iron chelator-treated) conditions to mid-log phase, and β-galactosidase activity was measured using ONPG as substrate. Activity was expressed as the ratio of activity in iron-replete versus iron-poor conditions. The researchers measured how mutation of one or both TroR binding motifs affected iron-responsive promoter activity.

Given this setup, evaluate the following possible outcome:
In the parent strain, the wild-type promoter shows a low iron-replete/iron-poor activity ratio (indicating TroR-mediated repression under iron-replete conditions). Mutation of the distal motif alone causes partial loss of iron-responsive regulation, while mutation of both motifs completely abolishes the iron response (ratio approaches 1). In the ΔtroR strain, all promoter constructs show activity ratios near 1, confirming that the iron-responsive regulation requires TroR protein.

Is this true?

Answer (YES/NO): NO